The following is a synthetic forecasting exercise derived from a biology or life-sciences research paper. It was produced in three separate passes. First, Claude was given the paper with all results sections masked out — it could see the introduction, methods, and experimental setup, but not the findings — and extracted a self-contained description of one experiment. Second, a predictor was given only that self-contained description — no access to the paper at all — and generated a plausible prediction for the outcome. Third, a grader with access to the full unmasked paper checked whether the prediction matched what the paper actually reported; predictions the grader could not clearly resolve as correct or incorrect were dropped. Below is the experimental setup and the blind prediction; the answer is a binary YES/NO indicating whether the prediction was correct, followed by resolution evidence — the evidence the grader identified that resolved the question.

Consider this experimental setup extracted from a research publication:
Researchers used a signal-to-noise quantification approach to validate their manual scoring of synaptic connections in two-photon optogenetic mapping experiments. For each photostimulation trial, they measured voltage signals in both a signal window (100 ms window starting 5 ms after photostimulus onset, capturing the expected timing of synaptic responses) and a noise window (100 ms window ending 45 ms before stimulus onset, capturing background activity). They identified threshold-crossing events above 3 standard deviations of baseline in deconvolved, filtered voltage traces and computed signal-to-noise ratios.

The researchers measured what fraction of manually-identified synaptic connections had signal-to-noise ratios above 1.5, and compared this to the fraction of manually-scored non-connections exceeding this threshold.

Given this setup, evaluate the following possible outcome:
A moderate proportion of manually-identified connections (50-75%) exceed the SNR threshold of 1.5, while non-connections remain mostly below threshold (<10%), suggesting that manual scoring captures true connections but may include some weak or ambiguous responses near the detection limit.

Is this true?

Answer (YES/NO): NO